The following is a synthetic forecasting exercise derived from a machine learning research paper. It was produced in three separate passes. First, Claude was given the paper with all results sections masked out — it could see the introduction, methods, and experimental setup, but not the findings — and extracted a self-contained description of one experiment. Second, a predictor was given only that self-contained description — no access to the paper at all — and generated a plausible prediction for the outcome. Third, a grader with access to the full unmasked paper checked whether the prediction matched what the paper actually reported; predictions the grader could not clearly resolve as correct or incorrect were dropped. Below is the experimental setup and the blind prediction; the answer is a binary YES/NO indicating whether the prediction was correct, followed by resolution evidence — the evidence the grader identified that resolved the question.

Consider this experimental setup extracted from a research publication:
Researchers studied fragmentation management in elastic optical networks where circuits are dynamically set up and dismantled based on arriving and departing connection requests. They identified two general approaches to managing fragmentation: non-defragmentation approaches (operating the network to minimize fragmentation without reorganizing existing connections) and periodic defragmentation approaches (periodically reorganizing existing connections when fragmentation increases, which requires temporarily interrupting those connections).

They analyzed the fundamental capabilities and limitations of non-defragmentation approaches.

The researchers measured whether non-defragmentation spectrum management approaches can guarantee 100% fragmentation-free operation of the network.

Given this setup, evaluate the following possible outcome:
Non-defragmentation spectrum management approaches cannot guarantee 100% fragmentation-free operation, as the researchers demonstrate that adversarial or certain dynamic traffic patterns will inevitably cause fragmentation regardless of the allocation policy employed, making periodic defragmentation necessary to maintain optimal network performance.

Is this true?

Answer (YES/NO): NO